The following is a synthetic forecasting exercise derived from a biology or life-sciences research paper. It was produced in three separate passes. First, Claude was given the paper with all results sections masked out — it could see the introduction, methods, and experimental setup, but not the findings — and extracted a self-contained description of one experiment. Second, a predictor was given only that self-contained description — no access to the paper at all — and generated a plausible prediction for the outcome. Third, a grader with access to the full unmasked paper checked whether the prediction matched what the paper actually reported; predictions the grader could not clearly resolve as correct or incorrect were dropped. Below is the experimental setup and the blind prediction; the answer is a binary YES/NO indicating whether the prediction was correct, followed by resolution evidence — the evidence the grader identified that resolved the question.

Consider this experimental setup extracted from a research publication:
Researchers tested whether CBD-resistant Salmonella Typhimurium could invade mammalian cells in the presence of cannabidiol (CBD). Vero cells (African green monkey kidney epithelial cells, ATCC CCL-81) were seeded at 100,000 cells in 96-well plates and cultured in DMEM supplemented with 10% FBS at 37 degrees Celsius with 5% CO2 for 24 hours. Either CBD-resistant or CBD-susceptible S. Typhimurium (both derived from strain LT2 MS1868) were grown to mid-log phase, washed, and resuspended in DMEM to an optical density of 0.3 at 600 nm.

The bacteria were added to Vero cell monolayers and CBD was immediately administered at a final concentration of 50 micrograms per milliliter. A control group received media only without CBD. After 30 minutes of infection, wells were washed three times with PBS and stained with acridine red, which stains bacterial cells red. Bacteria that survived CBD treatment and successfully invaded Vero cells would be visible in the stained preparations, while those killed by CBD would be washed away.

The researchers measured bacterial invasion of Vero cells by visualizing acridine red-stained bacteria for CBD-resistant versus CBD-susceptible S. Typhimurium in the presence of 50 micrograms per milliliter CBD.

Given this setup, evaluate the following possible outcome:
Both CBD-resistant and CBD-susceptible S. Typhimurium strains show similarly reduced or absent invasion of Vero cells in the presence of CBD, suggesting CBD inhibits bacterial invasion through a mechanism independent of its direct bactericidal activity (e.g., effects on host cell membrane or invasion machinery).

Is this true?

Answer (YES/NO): NO